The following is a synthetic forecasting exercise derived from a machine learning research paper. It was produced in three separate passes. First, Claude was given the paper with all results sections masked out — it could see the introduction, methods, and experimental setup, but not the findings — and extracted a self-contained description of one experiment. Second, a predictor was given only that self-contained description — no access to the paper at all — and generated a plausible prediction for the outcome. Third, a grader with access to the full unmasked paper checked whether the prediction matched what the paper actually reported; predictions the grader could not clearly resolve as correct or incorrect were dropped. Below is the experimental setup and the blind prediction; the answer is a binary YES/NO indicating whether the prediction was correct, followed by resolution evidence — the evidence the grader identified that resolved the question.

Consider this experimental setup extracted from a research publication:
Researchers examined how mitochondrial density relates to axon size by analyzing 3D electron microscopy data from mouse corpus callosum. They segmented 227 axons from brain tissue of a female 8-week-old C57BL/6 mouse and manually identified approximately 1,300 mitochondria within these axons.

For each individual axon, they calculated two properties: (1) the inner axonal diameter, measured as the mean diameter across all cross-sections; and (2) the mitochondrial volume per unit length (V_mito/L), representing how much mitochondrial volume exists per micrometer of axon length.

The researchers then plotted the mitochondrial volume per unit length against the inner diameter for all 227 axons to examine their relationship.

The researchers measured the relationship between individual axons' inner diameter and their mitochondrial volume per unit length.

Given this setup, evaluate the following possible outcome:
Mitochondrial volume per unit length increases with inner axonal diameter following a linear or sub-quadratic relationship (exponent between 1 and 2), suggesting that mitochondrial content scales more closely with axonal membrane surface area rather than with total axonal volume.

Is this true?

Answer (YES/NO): NO